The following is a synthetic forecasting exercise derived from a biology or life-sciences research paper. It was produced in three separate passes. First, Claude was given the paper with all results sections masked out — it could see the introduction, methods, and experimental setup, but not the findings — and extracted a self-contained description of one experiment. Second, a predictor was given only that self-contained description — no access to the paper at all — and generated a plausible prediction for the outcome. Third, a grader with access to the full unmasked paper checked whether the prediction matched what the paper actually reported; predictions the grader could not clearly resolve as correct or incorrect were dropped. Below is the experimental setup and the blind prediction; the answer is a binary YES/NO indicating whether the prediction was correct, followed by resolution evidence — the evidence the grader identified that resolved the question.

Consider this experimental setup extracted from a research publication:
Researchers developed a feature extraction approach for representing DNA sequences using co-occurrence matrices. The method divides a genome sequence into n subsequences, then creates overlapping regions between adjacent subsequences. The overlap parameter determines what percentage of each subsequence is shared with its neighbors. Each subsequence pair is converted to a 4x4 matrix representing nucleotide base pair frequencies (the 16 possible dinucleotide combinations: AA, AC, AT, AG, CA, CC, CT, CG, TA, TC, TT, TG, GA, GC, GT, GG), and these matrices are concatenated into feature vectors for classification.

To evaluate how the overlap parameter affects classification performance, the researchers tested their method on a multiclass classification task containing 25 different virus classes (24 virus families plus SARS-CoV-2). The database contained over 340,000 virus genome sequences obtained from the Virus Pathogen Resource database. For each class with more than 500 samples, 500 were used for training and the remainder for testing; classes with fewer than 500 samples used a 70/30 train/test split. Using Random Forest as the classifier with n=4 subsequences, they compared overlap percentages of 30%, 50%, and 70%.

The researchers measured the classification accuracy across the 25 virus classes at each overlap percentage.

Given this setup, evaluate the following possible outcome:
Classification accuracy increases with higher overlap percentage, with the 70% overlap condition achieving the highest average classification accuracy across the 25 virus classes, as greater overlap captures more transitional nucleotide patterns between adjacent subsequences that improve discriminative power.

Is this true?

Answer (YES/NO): NO